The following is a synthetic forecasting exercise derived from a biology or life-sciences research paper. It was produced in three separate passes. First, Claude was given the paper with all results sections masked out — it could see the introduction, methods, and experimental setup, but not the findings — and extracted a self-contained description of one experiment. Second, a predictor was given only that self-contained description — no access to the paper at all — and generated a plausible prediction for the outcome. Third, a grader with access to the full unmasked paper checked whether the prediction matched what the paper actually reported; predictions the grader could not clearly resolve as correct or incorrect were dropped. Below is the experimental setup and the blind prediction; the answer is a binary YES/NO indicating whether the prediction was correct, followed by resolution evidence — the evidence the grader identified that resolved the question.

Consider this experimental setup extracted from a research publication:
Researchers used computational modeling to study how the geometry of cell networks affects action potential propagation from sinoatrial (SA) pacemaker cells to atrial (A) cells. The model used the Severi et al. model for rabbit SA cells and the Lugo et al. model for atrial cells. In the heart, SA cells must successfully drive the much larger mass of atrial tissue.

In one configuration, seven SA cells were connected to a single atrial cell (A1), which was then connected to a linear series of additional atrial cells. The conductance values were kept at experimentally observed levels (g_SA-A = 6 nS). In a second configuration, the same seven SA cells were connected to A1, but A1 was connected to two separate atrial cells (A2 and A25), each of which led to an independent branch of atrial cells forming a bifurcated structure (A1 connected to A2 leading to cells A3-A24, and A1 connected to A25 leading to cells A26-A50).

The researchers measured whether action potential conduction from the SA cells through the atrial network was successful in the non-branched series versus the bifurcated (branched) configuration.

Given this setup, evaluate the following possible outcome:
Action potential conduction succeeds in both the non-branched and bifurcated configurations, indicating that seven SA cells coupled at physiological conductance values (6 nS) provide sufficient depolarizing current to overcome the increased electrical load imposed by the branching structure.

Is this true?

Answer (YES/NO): NO